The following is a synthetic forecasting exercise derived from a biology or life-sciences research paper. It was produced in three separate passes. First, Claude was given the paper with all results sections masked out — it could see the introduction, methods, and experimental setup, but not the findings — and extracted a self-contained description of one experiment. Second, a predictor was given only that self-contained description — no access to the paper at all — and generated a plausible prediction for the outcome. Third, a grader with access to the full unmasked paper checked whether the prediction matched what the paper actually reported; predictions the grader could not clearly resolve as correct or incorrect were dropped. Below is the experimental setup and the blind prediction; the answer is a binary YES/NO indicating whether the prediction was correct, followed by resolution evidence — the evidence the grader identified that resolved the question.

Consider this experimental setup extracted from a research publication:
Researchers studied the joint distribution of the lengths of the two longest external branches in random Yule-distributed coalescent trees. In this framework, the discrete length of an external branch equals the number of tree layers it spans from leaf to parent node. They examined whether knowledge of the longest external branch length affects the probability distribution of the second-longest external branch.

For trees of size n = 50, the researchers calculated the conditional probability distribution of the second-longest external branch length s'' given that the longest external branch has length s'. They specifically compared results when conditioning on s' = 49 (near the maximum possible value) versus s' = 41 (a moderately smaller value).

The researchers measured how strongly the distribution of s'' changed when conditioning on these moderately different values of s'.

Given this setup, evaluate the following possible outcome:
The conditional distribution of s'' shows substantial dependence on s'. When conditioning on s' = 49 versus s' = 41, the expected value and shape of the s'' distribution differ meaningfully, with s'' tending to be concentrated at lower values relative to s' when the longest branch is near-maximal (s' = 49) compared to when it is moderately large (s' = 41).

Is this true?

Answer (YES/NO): YES